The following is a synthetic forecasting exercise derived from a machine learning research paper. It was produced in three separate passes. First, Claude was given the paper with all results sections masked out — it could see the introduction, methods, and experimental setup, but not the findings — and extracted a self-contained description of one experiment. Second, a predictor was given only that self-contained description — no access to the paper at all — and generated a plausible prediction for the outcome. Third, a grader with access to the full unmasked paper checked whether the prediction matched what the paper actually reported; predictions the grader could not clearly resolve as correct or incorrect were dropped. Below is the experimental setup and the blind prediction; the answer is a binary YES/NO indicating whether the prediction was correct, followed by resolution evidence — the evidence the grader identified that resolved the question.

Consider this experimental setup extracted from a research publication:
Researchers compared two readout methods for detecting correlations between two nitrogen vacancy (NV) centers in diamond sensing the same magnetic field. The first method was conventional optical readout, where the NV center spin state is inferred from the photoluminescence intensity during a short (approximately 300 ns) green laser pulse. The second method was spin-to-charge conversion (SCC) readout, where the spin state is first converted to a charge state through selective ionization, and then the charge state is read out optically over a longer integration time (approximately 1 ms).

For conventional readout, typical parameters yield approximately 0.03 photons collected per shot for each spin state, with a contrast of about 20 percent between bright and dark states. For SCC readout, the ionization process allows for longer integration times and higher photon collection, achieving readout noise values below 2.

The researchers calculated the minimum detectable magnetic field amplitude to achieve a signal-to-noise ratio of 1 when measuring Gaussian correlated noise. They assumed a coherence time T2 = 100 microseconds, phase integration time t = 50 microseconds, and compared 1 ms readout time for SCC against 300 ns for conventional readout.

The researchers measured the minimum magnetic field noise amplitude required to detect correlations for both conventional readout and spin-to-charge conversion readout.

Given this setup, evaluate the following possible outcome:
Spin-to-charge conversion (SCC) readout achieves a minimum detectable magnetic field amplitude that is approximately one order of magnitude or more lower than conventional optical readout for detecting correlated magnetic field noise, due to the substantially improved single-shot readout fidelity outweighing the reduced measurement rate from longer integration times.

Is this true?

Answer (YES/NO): YES